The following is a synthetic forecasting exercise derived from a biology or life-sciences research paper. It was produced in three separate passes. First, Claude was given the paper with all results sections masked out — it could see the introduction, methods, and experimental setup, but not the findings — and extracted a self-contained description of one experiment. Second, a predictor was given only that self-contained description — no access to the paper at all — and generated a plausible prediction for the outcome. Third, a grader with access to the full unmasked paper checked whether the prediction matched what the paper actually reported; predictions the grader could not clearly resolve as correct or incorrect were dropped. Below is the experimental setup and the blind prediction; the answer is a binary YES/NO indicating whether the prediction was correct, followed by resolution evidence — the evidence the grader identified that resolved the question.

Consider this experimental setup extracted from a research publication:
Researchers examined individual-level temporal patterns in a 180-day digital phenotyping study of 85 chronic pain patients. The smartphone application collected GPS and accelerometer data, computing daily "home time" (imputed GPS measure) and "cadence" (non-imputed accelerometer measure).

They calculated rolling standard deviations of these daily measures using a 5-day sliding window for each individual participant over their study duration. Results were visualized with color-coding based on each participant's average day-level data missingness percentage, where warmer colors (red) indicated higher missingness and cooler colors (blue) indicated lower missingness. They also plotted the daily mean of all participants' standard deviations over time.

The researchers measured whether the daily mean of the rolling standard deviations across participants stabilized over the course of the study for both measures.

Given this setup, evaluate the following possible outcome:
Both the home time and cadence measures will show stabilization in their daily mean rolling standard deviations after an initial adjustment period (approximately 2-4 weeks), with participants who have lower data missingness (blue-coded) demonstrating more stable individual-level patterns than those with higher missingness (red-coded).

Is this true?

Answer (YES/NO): NO